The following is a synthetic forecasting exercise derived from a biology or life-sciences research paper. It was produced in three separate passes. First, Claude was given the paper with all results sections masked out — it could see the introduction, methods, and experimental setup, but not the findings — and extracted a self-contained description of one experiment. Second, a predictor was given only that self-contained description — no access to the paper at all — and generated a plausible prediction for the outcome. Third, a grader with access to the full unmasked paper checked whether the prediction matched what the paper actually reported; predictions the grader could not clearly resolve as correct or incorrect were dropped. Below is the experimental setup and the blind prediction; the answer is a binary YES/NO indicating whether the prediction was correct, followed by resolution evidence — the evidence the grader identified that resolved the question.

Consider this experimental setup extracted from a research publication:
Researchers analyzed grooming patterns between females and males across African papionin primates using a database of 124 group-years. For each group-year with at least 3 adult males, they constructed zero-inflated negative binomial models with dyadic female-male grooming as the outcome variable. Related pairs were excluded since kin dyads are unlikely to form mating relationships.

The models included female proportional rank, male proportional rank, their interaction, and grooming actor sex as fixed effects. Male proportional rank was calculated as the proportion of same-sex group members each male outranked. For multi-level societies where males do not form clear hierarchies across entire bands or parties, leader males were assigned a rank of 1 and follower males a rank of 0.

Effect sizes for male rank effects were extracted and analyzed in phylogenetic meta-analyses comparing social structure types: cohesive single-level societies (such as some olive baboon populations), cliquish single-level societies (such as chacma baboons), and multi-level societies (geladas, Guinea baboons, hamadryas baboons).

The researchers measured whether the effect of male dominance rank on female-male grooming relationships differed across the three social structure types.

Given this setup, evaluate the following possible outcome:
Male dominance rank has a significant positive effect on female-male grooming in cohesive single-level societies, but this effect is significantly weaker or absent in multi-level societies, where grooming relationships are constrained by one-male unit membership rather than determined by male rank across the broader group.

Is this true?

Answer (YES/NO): NO